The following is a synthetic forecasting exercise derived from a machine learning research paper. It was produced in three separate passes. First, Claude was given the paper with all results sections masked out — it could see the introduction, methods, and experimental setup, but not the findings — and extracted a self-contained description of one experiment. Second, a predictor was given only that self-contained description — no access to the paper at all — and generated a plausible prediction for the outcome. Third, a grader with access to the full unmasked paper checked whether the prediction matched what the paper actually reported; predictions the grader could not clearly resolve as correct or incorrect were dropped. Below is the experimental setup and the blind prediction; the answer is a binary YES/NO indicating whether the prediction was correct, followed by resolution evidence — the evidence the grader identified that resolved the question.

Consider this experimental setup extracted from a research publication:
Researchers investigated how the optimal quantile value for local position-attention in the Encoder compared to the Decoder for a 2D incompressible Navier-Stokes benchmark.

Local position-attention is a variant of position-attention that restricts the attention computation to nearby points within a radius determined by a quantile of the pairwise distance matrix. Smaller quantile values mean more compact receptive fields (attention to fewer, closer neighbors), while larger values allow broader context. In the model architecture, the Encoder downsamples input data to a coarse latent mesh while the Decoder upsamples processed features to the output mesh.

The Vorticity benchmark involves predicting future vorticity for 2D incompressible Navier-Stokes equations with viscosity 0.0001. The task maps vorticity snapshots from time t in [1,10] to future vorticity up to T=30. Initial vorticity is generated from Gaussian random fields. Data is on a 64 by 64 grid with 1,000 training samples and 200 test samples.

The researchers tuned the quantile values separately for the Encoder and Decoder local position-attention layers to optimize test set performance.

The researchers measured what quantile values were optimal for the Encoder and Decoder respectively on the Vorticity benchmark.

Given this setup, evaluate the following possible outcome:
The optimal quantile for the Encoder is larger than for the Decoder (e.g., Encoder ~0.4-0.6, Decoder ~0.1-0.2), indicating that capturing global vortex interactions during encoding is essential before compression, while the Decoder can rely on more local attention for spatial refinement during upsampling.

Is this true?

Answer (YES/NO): NO